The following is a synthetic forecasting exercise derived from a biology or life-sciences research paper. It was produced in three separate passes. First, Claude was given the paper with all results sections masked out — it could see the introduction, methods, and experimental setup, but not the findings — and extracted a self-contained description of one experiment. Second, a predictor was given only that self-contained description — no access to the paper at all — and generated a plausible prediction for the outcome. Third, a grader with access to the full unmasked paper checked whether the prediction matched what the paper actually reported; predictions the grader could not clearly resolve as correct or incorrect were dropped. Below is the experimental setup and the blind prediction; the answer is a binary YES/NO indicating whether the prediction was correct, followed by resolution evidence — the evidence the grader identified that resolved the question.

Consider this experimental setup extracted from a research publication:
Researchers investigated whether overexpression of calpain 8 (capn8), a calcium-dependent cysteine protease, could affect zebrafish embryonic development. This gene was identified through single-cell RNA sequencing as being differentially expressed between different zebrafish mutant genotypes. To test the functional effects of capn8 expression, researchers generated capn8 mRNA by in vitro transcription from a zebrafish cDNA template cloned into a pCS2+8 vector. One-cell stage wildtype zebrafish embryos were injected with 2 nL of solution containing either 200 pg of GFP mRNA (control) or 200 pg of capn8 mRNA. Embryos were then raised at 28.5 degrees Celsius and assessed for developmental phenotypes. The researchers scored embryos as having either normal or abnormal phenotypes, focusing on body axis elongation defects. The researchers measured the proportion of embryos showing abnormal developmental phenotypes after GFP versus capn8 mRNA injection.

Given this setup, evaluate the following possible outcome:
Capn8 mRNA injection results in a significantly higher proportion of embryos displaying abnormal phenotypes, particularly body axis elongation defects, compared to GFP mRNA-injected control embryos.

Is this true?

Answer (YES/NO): NO